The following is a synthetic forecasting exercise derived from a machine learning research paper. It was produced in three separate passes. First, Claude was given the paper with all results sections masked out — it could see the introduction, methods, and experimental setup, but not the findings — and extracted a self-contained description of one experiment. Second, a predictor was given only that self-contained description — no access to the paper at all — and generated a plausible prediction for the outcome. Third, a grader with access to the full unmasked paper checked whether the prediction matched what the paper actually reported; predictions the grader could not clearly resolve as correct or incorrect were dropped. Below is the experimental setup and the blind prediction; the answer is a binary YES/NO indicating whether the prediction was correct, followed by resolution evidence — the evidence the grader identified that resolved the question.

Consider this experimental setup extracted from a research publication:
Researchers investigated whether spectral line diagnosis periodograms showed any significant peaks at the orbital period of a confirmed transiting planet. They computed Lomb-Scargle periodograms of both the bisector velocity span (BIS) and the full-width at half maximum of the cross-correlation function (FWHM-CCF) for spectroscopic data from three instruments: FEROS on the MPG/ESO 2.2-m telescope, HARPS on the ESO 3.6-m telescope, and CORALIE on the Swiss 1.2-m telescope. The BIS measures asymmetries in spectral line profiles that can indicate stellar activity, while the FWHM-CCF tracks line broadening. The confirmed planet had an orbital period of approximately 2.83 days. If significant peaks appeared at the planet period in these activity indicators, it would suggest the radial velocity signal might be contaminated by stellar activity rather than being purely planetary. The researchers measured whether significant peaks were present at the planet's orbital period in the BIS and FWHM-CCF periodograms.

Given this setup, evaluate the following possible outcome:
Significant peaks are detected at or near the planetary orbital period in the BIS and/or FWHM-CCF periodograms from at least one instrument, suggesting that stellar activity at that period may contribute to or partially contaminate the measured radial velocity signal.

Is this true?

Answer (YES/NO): NO